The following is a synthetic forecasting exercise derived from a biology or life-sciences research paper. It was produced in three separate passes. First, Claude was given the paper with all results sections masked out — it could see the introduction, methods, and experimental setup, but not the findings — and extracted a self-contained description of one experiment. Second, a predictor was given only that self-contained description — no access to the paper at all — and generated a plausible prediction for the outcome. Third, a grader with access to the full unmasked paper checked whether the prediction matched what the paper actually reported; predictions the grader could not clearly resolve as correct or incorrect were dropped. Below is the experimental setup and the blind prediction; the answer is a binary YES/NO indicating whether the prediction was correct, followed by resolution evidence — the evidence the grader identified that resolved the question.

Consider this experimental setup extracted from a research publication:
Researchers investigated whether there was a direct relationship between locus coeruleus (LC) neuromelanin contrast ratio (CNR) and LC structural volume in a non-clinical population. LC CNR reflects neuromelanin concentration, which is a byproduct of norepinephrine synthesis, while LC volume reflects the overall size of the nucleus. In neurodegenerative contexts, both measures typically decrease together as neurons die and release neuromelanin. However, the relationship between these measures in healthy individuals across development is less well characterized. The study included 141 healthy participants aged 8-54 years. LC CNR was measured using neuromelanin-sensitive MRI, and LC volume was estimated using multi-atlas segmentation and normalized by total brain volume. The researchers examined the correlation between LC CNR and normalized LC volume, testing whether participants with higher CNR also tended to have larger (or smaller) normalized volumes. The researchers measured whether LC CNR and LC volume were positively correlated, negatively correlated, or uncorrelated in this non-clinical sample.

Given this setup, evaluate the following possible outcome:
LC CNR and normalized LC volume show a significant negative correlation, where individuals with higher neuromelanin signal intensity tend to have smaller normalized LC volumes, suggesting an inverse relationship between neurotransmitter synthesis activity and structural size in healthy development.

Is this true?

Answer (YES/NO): YES